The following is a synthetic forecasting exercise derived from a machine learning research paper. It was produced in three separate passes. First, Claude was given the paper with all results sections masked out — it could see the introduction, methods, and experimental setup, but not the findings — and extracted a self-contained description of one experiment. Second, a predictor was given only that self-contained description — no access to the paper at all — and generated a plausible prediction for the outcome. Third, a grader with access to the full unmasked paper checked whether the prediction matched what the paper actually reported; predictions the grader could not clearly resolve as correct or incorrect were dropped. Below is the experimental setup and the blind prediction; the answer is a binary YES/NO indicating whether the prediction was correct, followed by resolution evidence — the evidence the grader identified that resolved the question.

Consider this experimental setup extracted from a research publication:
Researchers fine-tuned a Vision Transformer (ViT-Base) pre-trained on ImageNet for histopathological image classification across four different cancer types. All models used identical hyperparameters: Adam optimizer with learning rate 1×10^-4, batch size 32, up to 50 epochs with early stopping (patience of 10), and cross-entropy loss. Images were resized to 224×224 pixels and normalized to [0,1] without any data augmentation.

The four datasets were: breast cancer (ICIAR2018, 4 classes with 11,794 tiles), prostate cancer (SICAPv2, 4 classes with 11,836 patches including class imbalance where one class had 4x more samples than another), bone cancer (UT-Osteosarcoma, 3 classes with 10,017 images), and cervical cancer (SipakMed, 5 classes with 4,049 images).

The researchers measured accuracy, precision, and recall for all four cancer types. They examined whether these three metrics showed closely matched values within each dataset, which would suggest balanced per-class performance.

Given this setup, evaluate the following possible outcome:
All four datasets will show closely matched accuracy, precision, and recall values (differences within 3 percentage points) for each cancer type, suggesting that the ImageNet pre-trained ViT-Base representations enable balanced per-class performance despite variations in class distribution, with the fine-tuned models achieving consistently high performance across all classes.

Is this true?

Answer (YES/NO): YES